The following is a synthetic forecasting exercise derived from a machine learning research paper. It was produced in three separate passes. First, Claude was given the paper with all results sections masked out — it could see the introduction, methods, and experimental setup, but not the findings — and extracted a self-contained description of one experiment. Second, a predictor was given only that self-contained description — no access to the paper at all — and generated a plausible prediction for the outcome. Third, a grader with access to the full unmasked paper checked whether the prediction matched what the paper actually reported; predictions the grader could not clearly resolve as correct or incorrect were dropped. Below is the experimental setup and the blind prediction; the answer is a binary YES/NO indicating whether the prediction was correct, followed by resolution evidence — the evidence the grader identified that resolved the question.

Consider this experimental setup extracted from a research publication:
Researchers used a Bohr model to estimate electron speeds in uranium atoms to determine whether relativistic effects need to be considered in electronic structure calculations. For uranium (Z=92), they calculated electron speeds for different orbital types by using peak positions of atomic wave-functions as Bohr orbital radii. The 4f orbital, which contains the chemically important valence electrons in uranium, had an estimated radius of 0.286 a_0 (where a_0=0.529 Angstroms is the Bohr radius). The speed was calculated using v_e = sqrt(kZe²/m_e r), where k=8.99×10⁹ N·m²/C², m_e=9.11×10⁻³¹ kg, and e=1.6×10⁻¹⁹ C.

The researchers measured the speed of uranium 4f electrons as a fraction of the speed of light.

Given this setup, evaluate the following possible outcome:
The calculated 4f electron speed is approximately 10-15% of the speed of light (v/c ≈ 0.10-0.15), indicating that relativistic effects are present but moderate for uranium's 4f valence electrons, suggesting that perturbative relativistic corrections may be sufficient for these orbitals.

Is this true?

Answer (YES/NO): YES